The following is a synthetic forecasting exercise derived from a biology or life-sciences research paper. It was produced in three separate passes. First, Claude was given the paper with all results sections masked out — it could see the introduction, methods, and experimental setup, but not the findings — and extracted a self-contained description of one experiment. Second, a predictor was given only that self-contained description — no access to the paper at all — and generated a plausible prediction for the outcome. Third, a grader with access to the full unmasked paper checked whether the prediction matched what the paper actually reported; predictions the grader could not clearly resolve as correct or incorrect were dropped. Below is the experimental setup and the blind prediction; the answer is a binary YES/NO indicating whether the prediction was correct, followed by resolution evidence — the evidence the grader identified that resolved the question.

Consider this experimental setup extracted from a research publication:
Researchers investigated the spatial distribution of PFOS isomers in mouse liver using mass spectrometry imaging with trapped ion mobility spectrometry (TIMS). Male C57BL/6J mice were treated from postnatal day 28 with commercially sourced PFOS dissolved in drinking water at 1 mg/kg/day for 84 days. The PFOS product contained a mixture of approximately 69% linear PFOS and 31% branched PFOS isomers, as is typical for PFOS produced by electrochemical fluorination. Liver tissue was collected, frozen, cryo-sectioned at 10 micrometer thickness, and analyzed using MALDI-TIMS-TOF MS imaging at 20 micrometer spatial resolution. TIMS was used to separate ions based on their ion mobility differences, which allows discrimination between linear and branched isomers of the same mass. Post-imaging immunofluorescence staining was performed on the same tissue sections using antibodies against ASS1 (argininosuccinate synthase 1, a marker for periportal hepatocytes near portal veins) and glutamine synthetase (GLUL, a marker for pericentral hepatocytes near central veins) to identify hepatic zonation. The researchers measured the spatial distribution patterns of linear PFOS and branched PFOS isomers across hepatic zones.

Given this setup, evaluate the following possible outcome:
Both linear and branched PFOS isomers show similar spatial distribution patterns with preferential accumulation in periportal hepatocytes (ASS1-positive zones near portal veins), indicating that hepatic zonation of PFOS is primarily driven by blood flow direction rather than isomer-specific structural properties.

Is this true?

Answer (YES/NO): NO